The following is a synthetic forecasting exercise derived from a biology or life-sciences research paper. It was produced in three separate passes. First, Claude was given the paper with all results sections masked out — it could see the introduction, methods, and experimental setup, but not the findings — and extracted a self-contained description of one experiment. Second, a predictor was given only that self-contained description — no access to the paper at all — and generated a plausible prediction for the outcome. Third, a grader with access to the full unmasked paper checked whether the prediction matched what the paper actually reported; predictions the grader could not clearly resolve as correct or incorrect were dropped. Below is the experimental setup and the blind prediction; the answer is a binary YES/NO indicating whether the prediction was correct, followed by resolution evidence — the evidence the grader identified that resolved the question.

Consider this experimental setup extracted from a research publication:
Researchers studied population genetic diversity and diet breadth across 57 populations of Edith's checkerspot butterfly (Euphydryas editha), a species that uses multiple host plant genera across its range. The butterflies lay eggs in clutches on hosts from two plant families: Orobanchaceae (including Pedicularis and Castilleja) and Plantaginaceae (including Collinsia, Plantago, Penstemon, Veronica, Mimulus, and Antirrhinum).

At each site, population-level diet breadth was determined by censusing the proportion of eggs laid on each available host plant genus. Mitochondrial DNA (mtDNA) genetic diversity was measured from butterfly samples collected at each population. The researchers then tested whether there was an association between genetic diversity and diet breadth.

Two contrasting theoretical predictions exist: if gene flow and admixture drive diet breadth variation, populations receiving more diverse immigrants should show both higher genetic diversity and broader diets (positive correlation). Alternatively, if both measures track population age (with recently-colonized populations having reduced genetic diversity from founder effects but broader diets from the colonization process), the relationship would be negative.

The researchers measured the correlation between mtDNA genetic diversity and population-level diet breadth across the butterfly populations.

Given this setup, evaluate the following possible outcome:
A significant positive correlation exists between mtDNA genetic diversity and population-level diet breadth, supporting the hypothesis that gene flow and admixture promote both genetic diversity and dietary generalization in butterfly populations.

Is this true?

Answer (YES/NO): NO